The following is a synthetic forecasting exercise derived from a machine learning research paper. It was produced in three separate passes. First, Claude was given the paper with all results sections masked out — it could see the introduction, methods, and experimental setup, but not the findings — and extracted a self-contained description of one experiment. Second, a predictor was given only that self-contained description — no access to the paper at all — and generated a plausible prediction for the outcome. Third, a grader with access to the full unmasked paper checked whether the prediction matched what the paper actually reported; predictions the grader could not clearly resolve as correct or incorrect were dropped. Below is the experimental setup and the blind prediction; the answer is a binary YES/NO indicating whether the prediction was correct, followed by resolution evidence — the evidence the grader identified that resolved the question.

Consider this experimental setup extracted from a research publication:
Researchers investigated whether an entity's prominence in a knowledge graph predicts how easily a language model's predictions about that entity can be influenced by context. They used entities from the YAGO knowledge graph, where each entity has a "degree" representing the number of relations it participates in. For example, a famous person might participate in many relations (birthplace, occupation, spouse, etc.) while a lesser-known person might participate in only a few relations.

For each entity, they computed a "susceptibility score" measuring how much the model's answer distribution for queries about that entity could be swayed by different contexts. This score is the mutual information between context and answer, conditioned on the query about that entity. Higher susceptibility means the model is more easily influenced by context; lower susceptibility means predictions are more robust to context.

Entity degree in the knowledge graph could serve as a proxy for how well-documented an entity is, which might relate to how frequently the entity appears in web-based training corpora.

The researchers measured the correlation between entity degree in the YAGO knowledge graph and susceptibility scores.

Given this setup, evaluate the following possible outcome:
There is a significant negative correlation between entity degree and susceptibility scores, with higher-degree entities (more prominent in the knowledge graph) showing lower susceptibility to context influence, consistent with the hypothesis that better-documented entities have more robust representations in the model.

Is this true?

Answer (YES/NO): NO